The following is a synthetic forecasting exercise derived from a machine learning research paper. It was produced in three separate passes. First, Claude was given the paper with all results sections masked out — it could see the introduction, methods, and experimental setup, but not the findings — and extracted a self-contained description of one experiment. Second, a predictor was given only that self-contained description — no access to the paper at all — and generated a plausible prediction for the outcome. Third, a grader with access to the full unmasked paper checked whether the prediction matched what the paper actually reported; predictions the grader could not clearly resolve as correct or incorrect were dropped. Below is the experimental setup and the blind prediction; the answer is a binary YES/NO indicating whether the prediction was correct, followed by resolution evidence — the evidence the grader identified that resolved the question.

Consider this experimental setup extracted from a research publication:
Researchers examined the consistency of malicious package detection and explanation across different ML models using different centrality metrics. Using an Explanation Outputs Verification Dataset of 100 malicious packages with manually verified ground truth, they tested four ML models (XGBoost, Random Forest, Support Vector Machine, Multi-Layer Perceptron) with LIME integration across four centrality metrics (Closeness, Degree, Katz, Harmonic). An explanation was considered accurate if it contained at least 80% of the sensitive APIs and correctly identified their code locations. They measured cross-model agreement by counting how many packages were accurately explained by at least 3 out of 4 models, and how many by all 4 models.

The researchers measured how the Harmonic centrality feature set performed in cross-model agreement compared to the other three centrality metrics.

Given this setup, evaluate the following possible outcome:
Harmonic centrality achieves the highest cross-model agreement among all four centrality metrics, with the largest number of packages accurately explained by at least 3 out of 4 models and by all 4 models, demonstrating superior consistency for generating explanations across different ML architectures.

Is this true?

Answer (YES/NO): NO